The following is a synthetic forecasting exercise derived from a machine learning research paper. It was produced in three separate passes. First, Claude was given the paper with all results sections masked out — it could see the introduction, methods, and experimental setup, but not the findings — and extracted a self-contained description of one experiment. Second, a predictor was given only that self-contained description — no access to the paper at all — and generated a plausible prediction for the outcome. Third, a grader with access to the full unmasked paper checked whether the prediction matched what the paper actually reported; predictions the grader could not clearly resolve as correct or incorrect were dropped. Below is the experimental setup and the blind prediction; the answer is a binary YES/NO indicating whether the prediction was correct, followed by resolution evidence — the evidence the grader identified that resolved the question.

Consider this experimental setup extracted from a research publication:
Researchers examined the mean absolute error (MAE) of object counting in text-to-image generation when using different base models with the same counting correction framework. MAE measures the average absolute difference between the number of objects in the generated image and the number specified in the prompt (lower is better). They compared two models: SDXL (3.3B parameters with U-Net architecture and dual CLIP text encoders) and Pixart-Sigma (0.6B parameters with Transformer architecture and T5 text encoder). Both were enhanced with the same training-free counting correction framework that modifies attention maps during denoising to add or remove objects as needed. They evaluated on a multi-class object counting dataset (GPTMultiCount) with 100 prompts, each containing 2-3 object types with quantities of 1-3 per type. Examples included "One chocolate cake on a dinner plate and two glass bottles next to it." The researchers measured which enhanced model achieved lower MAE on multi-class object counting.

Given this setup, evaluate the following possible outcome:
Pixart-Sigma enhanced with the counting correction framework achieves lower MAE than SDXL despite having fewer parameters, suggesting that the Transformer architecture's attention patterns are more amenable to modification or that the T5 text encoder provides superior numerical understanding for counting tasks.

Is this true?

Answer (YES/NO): YES